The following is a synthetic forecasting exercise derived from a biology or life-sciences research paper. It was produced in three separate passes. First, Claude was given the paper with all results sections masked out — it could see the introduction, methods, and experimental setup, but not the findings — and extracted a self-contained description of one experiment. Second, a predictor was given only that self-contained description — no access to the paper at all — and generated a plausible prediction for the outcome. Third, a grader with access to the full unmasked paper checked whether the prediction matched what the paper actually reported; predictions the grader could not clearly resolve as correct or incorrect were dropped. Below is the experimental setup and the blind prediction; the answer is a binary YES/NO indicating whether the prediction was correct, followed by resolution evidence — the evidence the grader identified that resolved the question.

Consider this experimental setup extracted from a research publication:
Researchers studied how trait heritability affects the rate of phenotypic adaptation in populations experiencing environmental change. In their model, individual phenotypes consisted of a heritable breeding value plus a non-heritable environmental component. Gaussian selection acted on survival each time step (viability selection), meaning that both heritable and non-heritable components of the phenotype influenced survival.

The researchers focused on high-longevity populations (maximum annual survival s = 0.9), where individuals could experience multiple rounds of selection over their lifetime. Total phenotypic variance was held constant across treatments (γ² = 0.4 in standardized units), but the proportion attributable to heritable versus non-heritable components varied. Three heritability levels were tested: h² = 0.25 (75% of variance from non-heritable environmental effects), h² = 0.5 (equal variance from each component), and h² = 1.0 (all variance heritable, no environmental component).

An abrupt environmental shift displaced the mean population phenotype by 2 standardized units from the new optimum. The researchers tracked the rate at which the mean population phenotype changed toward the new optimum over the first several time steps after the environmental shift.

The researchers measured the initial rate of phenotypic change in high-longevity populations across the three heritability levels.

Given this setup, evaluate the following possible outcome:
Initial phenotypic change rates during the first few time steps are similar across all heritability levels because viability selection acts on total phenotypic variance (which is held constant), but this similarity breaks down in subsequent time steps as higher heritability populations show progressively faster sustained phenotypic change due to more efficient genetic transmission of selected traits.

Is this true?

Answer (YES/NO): NO